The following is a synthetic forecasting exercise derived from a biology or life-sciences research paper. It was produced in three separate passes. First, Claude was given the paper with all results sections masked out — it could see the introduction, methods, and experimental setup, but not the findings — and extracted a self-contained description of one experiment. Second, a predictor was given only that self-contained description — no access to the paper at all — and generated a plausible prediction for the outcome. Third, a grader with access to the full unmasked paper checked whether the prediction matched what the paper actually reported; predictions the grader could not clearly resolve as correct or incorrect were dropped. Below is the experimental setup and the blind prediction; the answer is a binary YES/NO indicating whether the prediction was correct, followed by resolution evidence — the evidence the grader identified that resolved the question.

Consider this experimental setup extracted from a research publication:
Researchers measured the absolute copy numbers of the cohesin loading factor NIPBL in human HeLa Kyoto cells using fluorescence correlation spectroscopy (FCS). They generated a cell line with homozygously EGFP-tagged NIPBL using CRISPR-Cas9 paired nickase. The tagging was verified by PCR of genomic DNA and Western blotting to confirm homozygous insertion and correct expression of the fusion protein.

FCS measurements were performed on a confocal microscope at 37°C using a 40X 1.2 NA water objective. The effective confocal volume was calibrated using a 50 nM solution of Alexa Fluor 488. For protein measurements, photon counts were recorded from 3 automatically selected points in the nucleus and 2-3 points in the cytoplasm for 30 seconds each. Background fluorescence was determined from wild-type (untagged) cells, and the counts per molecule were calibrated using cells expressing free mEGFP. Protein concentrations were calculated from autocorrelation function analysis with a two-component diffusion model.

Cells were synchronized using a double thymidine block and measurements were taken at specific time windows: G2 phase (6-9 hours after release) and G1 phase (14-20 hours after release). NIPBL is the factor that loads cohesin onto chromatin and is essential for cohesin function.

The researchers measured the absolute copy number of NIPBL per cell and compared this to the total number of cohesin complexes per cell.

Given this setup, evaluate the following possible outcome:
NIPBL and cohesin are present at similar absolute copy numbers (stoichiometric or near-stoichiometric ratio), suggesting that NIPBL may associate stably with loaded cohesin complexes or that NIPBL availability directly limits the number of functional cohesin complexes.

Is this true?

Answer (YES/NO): NO